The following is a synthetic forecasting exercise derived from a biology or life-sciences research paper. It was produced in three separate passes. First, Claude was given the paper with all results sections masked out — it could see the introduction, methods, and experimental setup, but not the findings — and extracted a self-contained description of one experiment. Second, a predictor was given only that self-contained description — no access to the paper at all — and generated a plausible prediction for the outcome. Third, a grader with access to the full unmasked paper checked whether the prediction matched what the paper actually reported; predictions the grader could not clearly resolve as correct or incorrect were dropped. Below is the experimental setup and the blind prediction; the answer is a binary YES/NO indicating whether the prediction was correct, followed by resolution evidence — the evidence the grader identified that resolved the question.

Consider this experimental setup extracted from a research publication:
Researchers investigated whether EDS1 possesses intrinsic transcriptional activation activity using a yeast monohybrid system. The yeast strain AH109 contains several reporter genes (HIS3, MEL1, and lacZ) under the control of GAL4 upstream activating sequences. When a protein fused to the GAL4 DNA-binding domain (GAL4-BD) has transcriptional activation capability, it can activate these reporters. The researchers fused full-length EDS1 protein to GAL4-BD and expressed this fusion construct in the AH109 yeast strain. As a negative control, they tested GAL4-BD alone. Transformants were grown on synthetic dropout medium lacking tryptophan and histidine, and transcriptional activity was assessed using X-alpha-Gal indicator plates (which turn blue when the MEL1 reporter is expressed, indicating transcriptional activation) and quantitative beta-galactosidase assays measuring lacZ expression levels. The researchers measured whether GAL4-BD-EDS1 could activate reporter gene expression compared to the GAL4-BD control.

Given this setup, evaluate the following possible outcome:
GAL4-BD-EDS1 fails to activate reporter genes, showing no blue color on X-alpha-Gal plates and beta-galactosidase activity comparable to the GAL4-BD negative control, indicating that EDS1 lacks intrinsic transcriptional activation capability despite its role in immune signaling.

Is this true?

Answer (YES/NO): NO